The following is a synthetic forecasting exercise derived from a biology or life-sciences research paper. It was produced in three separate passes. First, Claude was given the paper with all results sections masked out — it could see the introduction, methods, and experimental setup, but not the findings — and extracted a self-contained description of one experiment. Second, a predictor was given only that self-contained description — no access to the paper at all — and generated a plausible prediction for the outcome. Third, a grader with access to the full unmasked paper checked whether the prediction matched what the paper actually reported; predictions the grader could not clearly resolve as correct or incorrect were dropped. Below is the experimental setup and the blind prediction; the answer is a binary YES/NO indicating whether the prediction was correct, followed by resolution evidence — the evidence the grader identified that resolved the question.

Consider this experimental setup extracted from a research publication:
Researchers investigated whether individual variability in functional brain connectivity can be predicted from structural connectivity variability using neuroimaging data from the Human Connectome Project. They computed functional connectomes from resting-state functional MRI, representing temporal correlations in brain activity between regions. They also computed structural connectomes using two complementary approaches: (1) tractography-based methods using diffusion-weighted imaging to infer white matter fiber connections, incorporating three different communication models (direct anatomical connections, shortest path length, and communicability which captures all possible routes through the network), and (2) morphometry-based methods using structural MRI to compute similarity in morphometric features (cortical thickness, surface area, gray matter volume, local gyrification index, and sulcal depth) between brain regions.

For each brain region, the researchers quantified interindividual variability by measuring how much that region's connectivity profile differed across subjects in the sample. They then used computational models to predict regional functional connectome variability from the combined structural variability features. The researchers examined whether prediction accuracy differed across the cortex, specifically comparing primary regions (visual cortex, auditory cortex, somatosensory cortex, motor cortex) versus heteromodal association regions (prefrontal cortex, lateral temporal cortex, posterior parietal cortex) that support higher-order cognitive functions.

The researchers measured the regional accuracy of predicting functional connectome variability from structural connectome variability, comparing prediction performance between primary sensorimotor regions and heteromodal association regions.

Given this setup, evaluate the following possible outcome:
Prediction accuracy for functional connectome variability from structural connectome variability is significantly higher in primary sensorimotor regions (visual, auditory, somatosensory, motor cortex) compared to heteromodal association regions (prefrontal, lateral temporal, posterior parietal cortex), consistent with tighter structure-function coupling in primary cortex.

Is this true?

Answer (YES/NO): YES